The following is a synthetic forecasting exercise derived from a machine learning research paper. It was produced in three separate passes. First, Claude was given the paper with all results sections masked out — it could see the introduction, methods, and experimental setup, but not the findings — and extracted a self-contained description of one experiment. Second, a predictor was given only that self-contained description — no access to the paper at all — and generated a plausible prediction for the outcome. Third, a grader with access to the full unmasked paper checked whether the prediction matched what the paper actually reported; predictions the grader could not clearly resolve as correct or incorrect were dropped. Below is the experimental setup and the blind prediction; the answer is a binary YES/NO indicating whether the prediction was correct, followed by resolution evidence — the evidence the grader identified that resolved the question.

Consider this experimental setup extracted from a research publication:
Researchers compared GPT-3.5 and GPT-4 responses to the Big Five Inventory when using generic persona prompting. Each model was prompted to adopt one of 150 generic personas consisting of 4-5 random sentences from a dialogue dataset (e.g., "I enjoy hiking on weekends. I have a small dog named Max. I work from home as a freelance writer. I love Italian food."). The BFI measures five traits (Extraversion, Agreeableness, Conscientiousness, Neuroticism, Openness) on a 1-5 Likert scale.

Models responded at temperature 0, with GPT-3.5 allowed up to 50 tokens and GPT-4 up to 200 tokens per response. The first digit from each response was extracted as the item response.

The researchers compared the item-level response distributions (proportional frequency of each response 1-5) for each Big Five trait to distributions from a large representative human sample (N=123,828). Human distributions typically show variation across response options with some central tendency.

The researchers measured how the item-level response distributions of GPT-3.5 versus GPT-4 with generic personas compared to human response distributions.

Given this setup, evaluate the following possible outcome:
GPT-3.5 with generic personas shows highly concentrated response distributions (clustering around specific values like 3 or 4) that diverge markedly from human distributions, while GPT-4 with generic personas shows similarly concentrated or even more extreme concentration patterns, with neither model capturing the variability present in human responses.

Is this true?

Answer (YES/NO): NO